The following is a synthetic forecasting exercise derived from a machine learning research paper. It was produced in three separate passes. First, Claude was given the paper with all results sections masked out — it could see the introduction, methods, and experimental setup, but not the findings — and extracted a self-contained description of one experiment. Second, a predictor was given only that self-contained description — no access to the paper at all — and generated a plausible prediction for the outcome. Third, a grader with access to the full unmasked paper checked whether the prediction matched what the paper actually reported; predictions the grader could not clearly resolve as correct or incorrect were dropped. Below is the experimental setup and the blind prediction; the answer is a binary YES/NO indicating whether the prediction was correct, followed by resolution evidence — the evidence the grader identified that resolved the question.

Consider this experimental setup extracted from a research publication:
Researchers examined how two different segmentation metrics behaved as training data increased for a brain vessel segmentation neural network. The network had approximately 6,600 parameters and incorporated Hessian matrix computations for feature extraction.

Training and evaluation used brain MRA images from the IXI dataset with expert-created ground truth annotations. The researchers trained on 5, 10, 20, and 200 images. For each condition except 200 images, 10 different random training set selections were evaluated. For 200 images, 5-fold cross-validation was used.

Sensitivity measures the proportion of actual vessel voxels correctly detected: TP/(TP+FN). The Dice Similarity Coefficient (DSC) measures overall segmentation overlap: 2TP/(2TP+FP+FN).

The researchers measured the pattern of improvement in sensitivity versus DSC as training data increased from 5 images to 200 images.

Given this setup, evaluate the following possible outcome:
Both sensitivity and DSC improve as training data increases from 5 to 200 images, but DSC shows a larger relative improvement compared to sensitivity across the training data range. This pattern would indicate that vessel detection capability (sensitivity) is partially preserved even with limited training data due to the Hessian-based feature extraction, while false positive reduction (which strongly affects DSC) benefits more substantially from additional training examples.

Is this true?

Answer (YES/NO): NO